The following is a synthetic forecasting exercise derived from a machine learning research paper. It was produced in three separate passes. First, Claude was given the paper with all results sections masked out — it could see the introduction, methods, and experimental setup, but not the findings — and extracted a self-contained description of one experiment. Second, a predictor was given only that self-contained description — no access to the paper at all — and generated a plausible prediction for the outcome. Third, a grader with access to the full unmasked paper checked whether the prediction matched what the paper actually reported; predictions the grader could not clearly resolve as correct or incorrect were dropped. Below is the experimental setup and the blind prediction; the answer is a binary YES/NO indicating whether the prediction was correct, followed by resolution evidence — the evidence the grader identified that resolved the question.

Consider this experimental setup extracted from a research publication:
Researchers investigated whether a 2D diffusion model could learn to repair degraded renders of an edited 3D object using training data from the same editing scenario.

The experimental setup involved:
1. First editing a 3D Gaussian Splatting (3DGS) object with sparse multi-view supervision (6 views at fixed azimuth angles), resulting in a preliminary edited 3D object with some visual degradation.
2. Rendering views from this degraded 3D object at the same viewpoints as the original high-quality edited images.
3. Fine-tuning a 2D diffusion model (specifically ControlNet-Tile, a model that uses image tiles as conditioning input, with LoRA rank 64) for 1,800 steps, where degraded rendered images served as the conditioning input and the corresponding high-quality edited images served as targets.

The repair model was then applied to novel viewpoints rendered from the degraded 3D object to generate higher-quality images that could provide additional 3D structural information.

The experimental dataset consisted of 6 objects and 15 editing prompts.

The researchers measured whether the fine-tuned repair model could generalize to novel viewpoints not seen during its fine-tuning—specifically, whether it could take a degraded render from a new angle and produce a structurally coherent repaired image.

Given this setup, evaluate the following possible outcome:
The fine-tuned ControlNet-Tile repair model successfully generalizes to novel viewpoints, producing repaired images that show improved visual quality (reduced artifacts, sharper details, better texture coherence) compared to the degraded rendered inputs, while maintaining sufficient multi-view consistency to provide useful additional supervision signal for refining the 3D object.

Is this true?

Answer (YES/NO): YES